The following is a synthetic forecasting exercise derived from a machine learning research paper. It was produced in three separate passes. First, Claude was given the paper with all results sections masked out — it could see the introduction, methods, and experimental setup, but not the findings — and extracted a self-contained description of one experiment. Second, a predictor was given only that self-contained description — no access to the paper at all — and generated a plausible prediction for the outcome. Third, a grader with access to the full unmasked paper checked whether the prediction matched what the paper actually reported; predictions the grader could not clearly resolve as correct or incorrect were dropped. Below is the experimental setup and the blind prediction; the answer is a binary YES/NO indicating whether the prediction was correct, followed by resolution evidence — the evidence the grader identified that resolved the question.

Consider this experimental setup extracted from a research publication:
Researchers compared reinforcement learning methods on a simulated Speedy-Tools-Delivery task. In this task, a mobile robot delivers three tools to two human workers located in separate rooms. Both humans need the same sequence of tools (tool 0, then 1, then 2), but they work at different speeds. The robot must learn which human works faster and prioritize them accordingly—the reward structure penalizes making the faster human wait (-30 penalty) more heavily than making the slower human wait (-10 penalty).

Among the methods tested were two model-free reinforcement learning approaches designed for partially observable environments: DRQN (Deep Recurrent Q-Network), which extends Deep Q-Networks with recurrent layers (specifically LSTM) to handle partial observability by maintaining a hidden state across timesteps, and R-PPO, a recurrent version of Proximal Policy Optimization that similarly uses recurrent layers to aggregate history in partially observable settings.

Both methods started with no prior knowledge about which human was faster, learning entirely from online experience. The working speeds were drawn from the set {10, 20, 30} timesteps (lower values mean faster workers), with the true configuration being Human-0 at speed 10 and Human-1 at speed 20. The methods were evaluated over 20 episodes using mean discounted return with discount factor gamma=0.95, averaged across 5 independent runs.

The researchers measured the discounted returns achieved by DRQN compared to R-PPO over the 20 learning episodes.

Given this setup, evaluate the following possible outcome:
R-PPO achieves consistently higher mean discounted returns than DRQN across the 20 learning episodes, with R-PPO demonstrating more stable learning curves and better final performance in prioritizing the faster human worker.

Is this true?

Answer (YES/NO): NO